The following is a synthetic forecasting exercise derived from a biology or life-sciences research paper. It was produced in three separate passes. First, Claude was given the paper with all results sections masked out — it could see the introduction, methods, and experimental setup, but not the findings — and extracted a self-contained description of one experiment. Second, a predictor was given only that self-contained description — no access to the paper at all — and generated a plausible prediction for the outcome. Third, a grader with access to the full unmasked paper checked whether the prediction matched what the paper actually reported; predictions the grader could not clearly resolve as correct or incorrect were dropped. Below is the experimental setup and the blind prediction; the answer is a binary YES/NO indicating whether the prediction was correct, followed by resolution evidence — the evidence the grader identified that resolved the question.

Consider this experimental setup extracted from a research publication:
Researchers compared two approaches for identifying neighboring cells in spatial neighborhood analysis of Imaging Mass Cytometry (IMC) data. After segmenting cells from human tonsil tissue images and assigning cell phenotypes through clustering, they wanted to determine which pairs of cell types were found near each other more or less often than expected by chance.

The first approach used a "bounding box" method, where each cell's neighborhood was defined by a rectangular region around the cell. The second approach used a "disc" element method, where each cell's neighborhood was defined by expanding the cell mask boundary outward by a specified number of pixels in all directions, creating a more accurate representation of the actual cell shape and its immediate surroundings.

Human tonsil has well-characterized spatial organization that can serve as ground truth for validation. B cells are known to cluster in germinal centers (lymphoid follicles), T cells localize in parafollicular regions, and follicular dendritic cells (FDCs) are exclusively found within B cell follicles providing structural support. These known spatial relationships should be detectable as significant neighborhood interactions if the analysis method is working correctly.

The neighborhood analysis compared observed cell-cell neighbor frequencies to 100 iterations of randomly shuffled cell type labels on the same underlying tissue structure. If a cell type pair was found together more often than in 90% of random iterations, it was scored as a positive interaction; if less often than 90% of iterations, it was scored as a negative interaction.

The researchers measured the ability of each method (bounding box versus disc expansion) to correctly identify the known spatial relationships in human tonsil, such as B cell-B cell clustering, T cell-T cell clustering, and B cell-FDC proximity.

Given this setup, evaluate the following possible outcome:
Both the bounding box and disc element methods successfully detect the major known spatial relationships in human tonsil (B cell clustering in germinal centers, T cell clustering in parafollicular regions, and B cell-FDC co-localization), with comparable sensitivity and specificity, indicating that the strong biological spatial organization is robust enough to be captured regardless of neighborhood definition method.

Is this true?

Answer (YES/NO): NO